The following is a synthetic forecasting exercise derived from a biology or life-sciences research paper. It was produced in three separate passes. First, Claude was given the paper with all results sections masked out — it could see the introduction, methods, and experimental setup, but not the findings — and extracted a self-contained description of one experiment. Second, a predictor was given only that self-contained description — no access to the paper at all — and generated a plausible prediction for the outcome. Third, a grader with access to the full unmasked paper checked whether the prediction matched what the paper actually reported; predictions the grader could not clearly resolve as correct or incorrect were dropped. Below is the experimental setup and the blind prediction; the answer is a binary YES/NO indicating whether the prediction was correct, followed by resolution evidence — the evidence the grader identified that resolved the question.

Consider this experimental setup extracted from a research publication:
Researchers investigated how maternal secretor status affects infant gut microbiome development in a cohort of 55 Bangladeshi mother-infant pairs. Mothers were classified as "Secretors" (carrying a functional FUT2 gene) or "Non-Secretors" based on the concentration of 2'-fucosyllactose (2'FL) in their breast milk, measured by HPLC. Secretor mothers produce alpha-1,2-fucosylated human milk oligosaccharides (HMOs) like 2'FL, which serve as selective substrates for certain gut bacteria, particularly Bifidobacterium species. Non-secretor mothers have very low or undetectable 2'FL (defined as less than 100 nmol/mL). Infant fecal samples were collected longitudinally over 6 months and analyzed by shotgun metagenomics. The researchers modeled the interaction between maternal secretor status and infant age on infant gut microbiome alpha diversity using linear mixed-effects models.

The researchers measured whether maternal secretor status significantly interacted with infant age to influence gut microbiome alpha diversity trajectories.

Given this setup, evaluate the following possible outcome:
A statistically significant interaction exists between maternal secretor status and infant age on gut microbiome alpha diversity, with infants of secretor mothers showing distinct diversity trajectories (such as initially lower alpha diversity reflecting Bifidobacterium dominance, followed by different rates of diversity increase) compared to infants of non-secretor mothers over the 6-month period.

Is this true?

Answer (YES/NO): NO